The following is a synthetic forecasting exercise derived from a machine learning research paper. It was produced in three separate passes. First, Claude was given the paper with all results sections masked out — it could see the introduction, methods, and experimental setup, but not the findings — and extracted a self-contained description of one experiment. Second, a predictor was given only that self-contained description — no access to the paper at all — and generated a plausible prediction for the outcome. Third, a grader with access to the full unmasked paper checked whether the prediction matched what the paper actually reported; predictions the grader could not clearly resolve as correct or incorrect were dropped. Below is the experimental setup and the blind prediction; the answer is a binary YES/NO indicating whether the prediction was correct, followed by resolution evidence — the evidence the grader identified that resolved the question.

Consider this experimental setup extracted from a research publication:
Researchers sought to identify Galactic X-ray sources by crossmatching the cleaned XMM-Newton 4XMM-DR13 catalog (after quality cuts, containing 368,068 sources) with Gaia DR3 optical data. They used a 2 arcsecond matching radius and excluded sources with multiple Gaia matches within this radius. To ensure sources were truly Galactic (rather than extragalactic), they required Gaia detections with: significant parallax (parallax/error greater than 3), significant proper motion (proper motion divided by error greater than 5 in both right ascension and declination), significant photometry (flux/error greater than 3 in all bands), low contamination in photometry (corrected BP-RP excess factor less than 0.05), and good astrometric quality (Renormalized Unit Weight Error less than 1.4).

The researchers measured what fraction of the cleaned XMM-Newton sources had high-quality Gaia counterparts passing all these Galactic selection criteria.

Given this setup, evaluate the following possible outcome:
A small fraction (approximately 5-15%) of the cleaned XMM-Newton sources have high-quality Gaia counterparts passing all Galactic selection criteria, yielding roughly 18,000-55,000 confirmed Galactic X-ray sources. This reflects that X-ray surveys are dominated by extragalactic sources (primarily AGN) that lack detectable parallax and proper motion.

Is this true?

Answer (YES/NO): YES